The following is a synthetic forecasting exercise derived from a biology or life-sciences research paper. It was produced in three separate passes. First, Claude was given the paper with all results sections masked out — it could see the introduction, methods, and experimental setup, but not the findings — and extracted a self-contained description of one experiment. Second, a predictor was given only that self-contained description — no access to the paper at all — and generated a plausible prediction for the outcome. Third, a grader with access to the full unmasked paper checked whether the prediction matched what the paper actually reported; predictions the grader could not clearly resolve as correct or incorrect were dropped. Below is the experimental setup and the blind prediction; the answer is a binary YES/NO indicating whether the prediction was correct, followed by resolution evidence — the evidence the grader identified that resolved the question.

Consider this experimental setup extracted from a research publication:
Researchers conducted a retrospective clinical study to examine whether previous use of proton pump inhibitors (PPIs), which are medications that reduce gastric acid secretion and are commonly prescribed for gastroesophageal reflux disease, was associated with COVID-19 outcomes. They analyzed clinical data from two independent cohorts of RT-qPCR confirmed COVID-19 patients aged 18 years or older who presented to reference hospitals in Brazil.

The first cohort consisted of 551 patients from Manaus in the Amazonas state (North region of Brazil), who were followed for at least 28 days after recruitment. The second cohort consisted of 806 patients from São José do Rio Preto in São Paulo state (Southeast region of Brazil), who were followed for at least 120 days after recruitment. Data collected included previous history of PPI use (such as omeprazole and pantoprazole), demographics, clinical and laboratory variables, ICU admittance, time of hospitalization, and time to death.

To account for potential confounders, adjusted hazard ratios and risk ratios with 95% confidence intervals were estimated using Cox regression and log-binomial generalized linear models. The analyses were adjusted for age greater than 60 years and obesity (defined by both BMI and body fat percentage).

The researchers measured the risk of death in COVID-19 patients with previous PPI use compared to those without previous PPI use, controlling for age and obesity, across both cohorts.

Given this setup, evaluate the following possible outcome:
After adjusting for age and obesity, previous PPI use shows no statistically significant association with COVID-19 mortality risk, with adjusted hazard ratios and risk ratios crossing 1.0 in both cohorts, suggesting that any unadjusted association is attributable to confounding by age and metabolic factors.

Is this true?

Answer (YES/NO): NO